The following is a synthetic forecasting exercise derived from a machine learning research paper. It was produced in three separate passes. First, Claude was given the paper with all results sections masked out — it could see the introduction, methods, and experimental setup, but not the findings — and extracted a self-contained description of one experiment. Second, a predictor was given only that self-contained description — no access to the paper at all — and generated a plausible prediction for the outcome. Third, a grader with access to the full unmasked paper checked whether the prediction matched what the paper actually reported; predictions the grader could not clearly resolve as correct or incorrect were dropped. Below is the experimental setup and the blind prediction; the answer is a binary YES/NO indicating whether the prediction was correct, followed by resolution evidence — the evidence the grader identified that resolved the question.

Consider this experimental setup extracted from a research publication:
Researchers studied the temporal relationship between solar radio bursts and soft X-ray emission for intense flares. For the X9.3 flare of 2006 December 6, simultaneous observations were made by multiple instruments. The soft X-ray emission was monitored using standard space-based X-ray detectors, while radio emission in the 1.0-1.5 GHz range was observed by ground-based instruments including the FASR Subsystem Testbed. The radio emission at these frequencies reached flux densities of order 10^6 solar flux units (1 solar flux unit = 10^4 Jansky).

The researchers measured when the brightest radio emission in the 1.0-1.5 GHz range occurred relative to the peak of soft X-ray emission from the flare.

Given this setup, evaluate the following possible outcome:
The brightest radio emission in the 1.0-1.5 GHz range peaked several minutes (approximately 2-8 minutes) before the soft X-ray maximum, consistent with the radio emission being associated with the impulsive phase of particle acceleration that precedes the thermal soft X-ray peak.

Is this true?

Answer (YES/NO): NO